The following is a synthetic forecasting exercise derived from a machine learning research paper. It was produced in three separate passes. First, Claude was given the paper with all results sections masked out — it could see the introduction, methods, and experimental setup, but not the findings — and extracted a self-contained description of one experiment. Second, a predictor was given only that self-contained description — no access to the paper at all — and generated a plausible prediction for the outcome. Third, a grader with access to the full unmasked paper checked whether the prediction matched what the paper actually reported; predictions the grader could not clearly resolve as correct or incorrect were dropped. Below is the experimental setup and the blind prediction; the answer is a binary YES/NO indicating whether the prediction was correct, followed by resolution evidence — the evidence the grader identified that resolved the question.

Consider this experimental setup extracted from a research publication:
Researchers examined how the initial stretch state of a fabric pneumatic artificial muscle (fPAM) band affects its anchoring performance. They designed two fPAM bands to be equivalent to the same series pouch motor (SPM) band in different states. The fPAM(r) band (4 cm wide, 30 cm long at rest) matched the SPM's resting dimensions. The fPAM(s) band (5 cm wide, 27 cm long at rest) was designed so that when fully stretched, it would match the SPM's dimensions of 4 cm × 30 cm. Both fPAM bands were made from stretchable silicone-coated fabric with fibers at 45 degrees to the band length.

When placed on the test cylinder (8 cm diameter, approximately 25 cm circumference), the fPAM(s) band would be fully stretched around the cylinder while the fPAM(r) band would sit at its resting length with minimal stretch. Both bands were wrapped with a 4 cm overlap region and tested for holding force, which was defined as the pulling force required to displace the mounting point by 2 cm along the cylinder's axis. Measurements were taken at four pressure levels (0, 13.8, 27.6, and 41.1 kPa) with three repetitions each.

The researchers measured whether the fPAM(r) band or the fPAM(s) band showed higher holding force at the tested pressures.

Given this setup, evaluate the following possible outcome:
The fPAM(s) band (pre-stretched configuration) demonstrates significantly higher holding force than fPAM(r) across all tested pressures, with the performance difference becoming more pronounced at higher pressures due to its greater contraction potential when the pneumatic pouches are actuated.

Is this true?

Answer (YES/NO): NO